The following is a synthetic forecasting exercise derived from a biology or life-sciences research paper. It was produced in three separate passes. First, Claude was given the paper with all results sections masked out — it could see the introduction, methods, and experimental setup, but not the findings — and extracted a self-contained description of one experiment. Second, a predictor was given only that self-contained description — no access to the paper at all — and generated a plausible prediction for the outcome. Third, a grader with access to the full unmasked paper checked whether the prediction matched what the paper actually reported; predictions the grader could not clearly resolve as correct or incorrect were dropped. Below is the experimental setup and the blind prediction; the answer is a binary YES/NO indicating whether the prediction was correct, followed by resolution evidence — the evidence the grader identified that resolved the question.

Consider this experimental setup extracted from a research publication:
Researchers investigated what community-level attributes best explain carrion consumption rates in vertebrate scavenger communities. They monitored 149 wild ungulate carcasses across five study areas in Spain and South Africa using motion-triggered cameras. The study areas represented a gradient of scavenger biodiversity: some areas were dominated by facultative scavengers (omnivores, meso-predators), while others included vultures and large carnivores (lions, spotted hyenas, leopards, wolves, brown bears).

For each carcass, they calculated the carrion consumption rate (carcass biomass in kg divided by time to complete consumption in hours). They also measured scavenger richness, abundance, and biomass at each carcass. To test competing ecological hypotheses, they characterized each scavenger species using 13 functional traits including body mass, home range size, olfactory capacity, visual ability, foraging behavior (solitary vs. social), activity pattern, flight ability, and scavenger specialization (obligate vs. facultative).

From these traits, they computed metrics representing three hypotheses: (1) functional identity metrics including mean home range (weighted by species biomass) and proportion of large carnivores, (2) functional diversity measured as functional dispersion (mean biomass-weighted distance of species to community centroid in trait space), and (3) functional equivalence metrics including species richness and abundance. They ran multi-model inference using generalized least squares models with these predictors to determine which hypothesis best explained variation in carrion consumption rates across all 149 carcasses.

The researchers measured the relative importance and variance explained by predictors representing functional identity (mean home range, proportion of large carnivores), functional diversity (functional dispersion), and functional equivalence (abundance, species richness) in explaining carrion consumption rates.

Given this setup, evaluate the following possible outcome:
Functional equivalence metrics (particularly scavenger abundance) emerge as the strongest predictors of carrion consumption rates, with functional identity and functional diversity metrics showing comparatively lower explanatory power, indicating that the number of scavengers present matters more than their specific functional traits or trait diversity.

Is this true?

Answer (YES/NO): NO